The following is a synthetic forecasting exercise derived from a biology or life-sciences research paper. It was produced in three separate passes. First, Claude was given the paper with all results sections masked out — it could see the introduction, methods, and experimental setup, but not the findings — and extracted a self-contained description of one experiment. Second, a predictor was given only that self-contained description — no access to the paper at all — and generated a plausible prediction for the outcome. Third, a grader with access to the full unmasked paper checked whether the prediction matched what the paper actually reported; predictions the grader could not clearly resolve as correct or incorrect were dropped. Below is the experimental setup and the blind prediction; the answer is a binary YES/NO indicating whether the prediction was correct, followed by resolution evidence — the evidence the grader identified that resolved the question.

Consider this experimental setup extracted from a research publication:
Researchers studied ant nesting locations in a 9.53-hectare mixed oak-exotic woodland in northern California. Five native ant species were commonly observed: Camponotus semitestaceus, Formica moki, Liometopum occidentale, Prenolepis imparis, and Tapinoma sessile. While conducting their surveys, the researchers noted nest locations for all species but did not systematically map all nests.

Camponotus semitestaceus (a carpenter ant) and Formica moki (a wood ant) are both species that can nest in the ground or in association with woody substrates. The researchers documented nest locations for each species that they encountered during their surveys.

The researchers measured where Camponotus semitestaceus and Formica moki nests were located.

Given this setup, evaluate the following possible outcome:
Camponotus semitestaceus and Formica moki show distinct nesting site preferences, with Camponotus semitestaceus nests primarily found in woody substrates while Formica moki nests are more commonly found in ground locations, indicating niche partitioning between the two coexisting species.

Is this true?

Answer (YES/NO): NO